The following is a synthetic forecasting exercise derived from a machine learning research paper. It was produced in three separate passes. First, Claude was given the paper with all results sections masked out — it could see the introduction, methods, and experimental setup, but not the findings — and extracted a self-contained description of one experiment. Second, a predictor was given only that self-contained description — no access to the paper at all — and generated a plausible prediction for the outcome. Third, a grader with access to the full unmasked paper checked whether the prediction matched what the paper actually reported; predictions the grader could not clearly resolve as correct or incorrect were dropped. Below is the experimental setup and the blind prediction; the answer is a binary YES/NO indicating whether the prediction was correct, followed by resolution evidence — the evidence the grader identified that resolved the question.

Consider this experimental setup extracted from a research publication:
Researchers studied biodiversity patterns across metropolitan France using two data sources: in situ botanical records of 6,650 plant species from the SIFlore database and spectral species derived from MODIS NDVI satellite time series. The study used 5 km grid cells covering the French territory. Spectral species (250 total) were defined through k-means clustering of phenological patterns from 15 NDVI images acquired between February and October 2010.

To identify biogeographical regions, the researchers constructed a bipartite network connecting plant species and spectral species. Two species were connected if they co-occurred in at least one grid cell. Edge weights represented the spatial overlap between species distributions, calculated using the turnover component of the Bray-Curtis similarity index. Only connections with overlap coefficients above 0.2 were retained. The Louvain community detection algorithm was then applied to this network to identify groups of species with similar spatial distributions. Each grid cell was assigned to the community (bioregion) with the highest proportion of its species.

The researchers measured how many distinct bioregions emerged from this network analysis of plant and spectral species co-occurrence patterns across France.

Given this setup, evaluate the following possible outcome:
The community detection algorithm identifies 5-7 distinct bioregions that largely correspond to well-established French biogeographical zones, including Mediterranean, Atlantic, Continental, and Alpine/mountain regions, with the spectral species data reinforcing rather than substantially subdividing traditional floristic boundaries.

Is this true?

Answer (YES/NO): YES